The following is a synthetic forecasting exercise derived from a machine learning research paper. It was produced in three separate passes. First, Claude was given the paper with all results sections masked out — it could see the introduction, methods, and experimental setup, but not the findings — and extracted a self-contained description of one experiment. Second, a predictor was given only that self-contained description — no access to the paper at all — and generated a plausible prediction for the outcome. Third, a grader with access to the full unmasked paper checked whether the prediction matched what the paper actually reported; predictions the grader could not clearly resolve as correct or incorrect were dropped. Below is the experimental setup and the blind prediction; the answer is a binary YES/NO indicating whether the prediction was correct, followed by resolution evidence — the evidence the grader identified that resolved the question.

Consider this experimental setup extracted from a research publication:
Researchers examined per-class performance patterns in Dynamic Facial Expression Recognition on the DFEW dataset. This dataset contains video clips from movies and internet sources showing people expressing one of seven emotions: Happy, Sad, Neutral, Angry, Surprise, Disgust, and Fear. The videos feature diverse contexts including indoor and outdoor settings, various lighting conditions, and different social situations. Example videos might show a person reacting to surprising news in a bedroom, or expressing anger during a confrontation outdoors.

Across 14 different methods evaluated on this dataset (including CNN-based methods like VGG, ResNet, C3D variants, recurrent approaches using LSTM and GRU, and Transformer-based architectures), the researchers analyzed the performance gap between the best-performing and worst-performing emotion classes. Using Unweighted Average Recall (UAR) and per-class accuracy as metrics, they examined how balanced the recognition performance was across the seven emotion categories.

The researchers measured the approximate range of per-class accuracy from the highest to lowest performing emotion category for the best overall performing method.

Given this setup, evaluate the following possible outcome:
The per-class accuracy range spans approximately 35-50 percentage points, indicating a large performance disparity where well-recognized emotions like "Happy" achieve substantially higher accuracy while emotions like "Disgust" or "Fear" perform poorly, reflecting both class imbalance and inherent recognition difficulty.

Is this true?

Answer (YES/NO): NO